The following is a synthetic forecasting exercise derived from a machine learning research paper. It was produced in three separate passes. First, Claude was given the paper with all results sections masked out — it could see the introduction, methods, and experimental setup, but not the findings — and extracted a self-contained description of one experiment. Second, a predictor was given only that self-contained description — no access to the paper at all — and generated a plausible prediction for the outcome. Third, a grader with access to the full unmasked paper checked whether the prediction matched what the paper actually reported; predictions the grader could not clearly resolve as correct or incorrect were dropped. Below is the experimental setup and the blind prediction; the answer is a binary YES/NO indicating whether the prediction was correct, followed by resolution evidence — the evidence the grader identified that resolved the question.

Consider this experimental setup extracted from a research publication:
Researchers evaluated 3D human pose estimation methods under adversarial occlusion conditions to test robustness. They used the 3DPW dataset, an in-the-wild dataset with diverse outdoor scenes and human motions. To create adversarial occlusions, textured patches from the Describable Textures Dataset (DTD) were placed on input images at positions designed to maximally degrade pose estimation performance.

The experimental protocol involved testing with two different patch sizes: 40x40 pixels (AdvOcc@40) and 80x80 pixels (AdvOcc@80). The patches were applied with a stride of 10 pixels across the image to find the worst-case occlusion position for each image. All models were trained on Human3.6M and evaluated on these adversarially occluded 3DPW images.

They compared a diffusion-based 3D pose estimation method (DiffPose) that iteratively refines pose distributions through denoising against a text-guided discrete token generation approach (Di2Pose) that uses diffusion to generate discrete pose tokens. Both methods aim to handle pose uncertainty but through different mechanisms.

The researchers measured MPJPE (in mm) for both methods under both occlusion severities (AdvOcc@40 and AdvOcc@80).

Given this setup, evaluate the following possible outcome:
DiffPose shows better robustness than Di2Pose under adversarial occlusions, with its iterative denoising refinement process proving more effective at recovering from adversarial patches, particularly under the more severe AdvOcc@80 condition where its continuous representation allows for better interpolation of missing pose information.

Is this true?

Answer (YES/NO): NO